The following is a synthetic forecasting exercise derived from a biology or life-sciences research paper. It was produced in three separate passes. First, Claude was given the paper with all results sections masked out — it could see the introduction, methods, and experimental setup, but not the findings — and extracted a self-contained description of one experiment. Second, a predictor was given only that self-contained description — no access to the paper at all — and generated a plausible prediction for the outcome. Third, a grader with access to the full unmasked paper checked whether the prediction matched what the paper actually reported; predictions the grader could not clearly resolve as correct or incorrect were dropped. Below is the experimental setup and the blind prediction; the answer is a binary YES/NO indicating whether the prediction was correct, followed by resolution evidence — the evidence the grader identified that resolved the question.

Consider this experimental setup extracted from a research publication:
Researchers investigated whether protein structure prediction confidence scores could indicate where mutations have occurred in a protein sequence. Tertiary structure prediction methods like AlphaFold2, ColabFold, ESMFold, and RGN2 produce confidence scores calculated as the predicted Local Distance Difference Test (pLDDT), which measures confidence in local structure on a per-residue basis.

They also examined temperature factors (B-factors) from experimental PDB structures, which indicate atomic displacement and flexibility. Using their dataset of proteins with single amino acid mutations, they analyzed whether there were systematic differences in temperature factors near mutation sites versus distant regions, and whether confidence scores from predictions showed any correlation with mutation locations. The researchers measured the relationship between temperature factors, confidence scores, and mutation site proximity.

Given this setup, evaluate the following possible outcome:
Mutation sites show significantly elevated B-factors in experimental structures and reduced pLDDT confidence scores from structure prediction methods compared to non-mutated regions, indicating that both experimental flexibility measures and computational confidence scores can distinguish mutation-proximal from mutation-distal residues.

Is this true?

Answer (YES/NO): NO